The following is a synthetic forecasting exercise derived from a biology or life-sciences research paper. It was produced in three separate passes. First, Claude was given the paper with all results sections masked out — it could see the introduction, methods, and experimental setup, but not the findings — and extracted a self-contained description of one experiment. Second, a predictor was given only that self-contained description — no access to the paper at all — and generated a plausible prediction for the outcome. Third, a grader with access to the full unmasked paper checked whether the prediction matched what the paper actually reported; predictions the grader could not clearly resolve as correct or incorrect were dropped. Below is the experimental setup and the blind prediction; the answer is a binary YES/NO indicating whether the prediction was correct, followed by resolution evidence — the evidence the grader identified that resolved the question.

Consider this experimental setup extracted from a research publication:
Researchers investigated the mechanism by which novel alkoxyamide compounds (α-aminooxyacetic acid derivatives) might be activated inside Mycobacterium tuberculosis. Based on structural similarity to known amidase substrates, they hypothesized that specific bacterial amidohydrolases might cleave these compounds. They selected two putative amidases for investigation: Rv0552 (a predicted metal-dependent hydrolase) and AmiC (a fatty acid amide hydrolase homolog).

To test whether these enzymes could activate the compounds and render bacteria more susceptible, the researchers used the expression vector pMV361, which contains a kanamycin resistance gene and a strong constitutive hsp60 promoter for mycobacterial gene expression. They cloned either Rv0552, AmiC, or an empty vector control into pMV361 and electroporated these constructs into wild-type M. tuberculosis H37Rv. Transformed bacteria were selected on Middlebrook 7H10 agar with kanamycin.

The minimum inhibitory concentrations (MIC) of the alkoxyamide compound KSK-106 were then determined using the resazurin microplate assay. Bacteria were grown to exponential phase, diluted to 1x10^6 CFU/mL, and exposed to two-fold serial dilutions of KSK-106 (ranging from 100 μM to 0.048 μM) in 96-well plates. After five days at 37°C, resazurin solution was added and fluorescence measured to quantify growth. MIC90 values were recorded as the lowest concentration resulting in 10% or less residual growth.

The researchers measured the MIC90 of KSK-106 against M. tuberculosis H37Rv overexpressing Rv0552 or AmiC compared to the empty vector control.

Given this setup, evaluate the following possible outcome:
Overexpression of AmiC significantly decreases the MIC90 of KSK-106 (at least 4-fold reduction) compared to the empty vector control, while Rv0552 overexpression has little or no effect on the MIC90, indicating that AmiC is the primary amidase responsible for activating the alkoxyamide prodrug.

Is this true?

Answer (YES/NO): NO